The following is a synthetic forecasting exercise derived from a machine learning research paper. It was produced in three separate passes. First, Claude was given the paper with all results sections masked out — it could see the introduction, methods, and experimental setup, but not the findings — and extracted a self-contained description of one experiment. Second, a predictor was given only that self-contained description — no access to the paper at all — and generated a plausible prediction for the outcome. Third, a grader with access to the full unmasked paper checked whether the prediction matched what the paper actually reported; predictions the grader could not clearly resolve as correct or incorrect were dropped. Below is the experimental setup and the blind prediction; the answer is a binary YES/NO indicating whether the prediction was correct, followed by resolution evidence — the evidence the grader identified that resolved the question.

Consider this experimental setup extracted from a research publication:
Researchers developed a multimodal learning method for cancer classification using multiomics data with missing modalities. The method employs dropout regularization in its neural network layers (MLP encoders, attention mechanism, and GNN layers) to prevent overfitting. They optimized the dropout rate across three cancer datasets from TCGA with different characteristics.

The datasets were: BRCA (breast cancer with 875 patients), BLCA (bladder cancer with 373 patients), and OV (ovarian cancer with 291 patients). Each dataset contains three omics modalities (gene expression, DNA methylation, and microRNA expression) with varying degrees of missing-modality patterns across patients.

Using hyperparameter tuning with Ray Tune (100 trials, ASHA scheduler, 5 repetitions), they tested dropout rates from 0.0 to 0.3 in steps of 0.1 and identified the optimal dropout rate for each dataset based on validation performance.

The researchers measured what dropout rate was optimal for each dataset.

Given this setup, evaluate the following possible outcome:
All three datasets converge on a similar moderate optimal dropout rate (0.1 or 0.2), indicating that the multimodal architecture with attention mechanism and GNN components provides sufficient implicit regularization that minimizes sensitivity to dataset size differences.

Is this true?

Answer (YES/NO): YES